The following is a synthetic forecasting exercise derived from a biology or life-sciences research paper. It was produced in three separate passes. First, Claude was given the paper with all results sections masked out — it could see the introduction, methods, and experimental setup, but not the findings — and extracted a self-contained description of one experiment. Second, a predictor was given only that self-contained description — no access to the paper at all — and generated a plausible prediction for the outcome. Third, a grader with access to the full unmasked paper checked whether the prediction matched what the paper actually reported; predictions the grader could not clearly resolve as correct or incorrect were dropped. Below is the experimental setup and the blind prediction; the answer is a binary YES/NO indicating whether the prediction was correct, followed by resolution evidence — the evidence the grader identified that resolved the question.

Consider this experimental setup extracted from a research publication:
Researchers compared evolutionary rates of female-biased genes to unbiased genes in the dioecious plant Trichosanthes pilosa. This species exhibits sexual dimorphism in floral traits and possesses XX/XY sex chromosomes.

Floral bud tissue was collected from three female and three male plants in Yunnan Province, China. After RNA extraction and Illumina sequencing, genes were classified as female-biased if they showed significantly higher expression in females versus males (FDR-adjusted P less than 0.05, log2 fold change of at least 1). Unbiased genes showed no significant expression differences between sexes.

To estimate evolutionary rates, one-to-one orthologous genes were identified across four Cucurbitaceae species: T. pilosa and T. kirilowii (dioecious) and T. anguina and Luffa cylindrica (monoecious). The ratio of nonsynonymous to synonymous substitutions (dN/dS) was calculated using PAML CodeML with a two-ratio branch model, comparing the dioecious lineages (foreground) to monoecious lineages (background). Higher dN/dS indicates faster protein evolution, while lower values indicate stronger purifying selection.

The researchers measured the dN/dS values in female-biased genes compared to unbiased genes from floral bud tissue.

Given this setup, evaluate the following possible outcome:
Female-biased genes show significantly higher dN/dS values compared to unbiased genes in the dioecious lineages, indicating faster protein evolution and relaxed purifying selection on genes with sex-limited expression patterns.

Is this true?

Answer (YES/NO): NO